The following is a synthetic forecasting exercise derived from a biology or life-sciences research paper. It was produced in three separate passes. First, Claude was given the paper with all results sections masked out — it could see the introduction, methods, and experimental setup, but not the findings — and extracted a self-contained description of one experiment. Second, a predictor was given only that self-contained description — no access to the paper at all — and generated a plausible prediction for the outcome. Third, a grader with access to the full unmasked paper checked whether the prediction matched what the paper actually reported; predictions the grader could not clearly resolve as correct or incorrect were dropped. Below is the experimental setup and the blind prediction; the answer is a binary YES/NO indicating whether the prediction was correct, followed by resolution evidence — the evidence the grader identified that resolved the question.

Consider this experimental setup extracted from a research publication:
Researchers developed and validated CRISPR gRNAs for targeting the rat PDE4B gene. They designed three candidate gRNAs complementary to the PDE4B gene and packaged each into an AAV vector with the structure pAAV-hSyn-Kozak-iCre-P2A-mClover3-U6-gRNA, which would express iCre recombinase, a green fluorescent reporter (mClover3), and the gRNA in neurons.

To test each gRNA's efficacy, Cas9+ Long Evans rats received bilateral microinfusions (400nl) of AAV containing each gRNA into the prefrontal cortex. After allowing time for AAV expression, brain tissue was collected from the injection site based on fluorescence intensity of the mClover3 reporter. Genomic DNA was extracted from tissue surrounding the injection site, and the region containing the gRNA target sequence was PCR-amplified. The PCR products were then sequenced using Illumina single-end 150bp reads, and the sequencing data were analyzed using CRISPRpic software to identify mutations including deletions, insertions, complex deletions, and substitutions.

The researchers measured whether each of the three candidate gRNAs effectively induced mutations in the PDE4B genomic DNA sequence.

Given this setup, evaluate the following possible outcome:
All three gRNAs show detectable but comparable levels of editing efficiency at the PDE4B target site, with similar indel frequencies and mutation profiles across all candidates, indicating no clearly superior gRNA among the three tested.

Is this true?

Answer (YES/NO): NO